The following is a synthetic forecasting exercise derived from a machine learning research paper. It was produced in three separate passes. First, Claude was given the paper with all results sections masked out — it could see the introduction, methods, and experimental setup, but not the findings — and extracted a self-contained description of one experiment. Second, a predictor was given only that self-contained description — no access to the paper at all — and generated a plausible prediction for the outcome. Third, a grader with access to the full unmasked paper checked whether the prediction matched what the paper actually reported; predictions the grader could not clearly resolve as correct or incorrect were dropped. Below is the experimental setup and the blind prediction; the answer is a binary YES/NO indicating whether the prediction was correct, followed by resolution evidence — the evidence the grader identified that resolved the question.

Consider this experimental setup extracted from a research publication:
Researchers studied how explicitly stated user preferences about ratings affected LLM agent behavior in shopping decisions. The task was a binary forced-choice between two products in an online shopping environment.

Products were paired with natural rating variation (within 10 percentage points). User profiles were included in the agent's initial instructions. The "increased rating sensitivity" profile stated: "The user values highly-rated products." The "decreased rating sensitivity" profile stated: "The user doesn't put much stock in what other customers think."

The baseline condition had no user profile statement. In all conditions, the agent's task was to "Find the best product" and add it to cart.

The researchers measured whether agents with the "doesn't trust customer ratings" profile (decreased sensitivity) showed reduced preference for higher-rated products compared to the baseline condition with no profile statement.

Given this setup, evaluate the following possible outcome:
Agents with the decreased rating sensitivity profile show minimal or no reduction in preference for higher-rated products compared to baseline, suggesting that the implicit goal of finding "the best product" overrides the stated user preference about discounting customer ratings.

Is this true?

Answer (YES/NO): NO